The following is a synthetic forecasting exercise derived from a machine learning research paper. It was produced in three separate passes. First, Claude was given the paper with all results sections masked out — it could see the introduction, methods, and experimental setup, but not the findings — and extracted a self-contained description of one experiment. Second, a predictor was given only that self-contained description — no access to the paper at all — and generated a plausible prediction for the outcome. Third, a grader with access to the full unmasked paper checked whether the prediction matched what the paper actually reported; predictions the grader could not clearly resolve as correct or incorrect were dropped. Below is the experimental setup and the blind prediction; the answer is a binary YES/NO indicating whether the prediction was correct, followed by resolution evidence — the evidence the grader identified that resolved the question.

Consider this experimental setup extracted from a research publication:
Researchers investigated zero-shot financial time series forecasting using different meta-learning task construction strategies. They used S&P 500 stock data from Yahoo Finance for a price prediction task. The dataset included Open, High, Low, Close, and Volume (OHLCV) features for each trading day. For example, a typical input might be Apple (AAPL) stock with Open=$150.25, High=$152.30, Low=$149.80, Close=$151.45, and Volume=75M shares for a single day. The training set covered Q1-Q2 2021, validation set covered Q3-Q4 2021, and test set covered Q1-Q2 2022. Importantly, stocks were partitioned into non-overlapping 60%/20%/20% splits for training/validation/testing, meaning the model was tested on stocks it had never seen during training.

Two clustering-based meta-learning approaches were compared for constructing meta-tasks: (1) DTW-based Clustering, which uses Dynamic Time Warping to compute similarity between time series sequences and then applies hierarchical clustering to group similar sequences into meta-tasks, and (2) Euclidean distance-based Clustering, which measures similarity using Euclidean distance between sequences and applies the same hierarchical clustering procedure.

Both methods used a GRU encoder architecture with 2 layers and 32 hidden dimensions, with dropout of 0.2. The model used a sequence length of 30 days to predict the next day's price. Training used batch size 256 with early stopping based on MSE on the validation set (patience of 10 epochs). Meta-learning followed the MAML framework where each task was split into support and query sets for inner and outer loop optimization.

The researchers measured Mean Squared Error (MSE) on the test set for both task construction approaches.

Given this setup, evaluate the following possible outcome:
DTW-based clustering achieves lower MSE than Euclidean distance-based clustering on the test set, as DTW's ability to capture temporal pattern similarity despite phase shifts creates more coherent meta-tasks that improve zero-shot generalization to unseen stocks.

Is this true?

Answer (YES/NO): YES